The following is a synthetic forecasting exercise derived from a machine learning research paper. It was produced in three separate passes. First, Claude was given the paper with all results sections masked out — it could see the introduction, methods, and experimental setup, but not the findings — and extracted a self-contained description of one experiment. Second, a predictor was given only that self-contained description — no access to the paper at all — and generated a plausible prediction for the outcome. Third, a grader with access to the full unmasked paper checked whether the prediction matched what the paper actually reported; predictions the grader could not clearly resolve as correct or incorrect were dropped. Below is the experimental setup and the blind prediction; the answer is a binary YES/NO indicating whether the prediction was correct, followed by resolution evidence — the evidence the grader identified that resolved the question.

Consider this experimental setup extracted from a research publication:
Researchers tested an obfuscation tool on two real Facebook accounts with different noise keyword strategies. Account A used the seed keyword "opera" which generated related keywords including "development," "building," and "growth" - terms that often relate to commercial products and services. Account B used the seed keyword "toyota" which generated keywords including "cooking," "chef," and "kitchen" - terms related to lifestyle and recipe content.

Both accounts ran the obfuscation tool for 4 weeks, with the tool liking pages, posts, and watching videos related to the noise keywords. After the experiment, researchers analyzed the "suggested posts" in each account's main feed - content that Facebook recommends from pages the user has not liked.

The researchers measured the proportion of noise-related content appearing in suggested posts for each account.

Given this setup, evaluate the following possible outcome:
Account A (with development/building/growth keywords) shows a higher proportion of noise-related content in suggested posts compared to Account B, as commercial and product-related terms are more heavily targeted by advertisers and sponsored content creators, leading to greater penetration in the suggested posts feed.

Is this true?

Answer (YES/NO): YES